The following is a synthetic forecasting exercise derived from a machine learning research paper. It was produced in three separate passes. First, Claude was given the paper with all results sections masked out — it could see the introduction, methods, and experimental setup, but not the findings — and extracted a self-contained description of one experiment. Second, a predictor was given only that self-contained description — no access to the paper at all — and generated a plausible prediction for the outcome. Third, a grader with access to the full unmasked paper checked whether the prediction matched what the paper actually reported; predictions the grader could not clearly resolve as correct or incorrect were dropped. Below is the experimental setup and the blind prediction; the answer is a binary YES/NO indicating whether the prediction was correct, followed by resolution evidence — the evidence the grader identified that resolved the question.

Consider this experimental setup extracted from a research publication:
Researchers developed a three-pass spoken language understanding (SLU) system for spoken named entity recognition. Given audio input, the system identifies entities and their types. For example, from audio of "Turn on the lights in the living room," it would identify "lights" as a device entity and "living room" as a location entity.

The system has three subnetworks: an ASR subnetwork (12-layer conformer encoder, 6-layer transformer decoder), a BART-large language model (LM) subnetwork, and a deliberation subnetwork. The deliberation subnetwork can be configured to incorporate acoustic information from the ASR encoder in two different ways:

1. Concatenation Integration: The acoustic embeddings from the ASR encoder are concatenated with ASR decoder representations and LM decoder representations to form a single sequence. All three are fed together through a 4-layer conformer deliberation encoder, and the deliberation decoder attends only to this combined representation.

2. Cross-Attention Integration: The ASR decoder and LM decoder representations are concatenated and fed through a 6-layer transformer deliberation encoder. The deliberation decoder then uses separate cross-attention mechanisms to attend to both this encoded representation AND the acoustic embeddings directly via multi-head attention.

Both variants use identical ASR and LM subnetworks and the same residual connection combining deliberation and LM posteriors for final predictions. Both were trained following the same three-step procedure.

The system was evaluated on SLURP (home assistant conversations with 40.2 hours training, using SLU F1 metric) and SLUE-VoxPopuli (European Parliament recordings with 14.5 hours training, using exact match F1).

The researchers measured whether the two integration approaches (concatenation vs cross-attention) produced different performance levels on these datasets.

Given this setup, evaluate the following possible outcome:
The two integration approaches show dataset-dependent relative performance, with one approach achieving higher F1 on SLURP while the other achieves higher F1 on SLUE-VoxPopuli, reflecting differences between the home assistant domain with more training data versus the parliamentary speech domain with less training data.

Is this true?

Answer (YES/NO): NO